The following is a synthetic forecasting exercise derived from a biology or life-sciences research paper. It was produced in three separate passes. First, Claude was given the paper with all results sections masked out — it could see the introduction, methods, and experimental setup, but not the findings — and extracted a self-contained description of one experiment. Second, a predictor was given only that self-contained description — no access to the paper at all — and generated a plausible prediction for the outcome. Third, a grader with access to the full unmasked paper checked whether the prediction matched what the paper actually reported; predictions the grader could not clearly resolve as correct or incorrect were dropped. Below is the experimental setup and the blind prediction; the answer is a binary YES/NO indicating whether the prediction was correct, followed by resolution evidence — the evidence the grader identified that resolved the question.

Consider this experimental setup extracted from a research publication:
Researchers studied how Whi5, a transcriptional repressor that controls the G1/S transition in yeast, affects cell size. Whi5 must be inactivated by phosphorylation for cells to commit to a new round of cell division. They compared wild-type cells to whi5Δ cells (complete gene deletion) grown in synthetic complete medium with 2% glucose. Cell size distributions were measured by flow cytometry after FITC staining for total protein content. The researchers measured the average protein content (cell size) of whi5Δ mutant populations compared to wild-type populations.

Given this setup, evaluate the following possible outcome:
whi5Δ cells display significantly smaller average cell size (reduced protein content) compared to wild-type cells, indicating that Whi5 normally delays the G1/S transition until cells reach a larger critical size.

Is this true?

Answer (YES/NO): YES